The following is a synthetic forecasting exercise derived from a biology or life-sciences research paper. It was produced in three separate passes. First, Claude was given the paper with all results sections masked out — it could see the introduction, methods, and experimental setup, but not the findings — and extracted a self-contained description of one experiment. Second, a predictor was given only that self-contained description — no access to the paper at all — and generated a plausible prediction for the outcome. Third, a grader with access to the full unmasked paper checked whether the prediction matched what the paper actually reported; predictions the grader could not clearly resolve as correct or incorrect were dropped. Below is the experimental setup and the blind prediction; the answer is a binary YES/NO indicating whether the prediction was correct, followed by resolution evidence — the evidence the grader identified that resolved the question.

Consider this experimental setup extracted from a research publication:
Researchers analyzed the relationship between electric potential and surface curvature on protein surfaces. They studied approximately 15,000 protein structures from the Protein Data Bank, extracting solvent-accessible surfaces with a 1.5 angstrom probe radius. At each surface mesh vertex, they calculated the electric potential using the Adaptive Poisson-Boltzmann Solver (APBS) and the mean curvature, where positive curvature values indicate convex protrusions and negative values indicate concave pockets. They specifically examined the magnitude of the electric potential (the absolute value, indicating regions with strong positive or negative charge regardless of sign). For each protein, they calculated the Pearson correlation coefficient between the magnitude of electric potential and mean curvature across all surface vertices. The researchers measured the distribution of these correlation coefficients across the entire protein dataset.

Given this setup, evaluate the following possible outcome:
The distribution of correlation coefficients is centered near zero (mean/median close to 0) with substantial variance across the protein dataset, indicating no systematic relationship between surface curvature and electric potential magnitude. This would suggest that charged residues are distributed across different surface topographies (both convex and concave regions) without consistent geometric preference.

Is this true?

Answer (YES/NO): NO